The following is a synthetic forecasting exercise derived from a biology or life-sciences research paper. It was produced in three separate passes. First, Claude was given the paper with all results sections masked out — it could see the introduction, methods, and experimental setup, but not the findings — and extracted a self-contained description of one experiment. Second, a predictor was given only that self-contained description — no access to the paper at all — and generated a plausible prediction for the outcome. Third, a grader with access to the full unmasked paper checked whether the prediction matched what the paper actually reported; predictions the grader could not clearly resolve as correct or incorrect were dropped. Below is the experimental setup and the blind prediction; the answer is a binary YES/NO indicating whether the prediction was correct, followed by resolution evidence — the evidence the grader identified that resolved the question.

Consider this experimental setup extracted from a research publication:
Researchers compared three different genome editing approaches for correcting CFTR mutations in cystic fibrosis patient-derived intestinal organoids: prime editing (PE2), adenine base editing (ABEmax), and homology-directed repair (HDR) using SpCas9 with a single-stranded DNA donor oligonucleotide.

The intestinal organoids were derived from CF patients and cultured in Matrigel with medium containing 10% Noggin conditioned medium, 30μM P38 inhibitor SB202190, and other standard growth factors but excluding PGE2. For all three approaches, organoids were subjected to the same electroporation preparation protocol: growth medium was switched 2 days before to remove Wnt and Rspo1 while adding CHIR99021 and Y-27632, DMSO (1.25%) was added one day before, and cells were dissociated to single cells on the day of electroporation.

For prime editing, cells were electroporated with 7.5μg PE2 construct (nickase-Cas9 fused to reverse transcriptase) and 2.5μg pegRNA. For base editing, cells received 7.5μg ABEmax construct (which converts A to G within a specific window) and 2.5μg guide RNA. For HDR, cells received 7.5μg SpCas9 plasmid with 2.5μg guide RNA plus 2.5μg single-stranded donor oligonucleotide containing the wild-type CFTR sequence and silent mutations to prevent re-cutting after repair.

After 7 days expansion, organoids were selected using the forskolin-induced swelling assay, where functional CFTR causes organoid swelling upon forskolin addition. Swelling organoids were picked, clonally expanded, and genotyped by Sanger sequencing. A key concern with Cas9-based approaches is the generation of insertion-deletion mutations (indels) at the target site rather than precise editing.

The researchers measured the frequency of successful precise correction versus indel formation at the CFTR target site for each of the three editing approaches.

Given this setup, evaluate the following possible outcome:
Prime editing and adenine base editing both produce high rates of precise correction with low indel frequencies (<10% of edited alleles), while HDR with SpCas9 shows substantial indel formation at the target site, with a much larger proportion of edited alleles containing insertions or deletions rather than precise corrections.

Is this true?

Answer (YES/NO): NO